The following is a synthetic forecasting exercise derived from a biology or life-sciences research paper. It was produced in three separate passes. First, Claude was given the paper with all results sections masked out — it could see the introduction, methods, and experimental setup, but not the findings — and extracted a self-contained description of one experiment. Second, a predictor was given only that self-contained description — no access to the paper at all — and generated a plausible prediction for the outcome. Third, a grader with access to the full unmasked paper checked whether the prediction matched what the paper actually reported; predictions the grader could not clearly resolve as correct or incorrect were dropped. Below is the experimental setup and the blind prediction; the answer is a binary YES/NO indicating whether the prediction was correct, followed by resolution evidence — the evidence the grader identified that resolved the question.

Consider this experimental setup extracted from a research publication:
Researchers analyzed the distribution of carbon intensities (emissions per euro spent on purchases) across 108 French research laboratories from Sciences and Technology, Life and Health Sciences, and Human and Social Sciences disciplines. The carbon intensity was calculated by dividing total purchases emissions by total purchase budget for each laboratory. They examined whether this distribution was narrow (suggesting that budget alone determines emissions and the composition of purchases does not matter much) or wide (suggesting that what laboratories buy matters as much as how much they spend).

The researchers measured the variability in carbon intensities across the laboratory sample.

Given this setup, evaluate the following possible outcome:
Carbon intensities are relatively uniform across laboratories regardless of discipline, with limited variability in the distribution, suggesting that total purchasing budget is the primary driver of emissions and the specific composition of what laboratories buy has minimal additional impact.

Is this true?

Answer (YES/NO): NO